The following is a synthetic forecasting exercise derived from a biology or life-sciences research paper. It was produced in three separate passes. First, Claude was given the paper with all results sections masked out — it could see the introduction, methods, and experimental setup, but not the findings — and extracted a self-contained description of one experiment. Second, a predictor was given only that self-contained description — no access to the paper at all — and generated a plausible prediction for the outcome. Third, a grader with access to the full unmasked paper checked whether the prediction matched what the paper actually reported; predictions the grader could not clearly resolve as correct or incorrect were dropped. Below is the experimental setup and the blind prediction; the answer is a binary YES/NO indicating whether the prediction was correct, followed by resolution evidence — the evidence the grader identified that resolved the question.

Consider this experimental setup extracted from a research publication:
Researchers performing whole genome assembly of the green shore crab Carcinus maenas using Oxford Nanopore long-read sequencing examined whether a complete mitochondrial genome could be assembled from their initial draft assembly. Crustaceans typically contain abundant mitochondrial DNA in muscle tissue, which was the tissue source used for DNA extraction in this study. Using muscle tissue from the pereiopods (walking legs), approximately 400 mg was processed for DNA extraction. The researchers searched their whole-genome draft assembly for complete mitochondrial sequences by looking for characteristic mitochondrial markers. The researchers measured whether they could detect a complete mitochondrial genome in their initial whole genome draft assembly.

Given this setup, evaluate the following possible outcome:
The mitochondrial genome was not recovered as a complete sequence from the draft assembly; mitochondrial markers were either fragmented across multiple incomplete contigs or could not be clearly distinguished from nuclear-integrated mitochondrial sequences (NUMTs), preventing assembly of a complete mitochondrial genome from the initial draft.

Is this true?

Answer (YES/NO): YES